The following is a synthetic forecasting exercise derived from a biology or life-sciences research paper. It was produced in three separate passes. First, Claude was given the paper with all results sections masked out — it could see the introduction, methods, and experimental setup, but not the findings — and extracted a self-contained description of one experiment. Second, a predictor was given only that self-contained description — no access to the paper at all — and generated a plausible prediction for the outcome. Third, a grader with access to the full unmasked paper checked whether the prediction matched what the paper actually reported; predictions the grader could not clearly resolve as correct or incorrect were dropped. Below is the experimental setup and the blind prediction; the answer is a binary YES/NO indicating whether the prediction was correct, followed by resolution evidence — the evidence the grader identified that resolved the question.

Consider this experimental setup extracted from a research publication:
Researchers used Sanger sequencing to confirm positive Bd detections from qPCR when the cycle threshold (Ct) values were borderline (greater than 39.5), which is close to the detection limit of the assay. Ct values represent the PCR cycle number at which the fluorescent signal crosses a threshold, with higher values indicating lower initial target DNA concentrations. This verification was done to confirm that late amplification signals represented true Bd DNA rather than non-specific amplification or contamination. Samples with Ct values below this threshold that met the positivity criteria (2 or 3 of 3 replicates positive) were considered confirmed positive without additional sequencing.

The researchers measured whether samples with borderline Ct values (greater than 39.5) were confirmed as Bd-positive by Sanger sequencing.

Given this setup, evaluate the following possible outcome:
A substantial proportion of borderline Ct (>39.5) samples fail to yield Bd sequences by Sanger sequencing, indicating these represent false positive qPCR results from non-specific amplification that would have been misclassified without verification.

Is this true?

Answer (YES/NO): NO